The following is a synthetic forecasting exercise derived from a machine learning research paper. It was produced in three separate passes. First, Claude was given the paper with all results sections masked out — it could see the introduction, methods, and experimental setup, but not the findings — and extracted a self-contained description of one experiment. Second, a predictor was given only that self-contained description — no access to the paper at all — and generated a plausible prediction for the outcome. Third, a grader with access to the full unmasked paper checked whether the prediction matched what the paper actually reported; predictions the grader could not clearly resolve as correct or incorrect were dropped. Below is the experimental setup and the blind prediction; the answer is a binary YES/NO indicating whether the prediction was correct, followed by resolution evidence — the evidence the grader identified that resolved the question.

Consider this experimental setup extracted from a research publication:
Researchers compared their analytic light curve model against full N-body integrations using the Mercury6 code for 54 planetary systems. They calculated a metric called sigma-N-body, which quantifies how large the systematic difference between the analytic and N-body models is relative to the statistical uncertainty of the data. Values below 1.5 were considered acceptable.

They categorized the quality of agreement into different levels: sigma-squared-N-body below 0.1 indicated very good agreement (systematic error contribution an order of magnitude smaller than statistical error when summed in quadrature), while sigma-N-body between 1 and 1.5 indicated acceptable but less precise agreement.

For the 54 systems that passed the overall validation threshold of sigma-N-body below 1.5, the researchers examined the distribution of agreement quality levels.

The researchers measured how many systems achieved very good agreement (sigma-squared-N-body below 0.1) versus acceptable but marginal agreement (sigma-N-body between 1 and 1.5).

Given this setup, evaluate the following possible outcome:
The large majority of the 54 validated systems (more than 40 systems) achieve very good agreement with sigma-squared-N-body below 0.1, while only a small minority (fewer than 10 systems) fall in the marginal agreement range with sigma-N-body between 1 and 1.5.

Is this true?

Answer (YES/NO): NO